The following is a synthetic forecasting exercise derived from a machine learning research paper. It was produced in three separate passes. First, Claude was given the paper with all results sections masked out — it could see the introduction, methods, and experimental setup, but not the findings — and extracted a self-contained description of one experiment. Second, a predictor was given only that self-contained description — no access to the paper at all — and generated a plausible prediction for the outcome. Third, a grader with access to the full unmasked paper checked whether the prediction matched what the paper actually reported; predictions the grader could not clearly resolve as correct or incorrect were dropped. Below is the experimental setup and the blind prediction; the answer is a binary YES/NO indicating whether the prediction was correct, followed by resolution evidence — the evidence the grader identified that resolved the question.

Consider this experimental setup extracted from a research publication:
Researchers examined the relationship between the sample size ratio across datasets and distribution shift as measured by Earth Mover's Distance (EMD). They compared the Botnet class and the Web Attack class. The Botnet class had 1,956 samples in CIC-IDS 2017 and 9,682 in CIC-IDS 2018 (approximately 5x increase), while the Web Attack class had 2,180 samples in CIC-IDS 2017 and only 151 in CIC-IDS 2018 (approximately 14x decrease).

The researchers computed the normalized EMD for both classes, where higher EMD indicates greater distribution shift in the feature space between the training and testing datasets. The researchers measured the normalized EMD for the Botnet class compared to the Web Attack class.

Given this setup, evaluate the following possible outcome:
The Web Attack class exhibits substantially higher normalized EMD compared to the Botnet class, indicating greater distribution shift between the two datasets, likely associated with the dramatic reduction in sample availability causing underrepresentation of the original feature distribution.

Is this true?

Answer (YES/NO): NO